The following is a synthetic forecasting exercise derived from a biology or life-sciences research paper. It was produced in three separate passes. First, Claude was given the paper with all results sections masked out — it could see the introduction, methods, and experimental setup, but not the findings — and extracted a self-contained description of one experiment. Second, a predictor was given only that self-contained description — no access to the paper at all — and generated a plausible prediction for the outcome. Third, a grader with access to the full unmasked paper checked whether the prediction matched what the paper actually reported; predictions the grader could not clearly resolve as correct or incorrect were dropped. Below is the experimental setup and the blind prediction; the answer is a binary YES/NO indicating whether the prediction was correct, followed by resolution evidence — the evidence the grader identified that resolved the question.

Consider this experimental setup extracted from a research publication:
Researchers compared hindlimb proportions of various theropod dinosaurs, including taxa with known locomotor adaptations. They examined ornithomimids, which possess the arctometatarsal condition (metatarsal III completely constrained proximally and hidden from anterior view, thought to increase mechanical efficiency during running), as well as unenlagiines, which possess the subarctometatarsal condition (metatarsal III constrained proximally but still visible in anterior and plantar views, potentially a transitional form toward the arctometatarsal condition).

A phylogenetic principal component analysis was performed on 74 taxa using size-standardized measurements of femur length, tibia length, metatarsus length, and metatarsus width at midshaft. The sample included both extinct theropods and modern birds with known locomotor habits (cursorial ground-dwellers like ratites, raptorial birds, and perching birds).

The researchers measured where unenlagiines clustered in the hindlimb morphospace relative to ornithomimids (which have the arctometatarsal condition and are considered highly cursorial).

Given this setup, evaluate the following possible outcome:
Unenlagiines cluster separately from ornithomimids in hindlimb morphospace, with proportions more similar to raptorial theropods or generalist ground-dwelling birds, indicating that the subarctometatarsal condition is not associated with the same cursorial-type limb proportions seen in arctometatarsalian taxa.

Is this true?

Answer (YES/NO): NO